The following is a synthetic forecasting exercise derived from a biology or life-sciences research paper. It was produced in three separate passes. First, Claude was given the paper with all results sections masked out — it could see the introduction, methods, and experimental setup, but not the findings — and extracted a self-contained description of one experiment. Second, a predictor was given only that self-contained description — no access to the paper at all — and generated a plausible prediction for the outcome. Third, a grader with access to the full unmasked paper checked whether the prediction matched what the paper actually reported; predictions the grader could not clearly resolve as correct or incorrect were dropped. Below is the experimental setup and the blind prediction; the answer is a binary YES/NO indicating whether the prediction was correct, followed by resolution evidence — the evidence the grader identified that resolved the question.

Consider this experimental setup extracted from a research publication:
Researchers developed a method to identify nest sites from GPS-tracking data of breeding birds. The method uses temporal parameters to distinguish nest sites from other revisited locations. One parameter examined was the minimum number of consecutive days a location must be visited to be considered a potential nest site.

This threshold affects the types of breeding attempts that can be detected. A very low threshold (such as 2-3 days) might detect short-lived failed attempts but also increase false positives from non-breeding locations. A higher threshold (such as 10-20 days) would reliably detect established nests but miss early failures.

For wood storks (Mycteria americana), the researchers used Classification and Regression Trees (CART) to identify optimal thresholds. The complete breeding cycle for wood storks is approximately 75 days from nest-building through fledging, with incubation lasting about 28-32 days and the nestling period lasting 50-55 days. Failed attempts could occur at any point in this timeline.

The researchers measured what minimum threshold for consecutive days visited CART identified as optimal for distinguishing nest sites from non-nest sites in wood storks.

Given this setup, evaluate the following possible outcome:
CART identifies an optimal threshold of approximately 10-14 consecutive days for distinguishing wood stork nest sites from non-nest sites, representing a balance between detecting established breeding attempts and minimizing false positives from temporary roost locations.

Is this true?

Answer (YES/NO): YES